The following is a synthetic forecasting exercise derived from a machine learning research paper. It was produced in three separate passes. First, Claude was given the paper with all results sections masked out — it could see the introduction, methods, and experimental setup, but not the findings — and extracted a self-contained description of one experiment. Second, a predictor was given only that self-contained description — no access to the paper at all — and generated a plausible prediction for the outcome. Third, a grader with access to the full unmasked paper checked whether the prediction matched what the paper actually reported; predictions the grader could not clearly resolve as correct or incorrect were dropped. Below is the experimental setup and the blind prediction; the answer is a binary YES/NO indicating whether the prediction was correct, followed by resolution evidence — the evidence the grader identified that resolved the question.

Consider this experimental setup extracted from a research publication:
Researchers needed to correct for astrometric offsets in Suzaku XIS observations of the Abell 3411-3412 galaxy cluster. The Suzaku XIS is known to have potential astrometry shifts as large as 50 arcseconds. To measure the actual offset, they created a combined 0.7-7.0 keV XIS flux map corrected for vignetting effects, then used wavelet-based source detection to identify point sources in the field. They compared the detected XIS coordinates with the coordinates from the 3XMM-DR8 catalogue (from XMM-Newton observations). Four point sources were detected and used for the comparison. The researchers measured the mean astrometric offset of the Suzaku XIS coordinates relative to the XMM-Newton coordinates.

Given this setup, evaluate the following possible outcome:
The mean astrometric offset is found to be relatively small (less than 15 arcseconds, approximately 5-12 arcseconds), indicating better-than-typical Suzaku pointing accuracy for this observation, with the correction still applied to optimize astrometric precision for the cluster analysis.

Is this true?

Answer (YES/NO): NO